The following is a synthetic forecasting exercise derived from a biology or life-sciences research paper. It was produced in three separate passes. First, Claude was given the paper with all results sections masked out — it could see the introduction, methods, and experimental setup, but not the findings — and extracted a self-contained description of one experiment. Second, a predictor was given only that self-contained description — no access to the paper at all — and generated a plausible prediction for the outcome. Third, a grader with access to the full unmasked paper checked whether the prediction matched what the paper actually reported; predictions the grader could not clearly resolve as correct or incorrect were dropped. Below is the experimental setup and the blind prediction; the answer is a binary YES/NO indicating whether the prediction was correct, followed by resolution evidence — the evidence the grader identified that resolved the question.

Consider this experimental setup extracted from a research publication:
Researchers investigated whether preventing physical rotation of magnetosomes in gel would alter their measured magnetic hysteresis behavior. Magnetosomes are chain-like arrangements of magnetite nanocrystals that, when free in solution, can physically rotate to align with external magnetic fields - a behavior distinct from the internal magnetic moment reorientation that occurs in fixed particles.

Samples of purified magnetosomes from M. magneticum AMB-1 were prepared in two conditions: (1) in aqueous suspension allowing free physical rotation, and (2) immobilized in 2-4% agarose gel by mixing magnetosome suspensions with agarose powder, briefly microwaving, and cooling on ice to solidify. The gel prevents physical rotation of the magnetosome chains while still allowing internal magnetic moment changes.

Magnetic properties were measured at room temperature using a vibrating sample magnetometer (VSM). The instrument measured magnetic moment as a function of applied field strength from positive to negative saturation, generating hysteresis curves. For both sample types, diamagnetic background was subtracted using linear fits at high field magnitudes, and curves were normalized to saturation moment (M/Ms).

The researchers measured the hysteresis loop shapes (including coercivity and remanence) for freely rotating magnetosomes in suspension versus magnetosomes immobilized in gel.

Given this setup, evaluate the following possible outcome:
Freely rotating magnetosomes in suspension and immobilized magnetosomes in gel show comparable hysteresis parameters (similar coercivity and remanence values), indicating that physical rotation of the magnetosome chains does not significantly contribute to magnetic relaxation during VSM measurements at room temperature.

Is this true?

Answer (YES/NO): NO